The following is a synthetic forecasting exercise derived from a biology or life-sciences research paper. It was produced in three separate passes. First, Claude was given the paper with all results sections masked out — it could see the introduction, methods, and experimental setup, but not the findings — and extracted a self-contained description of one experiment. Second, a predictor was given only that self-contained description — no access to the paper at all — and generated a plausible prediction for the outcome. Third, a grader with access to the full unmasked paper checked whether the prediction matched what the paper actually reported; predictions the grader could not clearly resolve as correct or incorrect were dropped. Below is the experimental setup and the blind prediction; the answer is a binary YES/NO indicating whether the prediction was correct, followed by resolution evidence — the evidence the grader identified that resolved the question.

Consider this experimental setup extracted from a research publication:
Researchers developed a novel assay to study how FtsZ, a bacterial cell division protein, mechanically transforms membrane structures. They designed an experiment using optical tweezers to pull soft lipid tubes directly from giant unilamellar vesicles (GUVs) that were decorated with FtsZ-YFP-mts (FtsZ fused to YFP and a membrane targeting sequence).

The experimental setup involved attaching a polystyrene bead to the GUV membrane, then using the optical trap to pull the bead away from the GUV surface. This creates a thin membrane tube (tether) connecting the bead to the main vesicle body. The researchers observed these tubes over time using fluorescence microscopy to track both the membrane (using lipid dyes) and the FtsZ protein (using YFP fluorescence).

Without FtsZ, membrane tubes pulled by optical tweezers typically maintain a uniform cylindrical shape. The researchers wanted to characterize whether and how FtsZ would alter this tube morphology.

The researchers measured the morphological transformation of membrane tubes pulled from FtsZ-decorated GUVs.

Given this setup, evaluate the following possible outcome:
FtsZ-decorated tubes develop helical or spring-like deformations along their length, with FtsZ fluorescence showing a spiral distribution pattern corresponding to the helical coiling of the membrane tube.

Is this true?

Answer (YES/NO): YES